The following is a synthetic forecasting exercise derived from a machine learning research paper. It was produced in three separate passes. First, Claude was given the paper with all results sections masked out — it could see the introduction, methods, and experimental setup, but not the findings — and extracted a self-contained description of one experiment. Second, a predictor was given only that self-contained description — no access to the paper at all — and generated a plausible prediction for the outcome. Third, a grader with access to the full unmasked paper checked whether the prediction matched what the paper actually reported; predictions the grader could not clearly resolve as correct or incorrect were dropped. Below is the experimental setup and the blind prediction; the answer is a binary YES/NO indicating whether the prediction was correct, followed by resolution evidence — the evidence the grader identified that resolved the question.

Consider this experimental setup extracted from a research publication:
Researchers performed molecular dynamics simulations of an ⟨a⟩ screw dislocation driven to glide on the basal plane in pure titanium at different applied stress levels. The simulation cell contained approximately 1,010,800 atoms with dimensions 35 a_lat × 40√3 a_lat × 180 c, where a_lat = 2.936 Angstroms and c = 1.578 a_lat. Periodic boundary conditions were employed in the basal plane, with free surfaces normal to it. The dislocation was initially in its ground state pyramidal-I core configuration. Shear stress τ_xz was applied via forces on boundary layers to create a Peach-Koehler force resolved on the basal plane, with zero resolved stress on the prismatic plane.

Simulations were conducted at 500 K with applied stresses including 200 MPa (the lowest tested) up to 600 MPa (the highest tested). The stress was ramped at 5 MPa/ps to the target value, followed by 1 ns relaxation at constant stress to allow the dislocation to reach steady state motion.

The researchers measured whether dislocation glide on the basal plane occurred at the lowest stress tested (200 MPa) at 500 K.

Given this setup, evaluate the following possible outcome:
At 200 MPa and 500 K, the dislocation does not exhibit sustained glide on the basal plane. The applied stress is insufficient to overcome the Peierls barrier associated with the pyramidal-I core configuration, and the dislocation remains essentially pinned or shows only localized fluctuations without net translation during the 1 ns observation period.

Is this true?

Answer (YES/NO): NO